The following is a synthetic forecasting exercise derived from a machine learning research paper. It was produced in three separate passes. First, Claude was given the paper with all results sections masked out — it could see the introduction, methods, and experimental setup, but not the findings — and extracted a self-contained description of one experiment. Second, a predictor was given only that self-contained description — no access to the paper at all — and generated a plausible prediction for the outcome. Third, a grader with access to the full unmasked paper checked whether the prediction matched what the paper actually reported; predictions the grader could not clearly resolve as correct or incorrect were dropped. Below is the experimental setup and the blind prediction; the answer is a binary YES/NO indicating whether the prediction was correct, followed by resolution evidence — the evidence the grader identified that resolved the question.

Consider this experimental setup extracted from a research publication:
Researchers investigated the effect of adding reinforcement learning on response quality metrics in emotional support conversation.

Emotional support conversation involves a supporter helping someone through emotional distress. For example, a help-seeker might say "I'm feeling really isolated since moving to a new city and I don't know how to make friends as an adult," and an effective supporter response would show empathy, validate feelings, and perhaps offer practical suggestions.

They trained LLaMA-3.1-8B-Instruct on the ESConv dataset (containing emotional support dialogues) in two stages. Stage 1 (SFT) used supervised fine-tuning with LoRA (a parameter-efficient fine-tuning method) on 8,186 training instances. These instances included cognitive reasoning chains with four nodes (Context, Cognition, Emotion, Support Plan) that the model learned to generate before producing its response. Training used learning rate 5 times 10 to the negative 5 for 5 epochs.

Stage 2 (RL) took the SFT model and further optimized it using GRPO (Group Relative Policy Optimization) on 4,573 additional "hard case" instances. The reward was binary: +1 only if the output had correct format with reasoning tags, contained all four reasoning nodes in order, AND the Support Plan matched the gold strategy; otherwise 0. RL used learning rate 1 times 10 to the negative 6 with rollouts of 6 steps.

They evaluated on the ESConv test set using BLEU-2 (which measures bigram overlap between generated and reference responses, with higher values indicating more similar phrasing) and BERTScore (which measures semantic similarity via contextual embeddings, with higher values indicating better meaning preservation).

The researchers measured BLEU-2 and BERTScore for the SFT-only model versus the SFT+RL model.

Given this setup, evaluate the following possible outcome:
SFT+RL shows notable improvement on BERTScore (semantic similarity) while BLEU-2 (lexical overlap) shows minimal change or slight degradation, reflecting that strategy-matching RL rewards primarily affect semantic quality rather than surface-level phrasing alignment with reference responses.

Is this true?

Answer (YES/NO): NO